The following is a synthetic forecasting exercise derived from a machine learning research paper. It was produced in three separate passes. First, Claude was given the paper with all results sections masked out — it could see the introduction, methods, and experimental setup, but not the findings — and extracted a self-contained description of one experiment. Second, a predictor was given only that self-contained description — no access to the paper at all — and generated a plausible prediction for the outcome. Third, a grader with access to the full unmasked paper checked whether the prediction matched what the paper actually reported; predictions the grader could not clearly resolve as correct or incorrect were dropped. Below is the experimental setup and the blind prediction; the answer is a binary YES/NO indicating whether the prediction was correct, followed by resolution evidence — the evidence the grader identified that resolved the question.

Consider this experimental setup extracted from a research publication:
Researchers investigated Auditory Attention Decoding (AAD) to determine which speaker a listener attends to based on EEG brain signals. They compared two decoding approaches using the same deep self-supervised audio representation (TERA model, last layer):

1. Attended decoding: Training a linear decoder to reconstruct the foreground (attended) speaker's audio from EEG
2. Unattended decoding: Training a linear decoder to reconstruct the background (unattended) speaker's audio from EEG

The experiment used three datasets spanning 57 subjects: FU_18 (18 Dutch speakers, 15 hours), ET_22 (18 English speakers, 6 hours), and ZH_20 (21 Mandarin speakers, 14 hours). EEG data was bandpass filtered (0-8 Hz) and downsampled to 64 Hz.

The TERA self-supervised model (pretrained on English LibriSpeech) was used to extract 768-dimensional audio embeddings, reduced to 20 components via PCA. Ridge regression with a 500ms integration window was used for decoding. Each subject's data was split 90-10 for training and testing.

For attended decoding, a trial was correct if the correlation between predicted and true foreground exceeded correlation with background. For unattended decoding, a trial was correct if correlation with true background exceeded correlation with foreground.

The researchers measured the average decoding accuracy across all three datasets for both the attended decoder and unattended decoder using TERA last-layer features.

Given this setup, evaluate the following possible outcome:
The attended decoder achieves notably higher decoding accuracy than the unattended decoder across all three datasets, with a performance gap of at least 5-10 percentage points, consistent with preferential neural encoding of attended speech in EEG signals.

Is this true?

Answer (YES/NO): NO